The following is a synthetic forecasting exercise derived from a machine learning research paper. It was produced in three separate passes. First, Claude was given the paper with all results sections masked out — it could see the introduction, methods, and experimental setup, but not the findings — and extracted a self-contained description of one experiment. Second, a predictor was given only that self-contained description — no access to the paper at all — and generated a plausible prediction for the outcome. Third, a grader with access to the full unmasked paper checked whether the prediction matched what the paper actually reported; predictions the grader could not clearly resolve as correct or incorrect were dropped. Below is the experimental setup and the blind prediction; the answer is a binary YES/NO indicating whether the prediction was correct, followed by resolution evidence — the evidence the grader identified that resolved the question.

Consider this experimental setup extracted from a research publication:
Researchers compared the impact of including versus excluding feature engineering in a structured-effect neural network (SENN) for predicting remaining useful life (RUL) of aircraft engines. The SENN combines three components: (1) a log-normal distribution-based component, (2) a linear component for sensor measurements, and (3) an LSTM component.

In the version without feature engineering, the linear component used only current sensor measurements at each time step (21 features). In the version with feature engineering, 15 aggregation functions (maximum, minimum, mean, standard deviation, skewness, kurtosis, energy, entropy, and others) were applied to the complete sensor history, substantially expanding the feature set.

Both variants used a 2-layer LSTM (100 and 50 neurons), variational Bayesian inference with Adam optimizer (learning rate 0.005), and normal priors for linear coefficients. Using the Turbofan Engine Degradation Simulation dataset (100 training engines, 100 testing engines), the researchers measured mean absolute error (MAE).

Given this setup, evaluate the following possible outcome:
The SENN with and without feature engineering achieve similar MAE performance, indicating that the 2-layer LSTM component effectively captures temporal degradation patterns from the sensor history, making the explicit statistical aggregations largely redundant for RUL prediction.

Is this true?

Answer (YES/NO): NO